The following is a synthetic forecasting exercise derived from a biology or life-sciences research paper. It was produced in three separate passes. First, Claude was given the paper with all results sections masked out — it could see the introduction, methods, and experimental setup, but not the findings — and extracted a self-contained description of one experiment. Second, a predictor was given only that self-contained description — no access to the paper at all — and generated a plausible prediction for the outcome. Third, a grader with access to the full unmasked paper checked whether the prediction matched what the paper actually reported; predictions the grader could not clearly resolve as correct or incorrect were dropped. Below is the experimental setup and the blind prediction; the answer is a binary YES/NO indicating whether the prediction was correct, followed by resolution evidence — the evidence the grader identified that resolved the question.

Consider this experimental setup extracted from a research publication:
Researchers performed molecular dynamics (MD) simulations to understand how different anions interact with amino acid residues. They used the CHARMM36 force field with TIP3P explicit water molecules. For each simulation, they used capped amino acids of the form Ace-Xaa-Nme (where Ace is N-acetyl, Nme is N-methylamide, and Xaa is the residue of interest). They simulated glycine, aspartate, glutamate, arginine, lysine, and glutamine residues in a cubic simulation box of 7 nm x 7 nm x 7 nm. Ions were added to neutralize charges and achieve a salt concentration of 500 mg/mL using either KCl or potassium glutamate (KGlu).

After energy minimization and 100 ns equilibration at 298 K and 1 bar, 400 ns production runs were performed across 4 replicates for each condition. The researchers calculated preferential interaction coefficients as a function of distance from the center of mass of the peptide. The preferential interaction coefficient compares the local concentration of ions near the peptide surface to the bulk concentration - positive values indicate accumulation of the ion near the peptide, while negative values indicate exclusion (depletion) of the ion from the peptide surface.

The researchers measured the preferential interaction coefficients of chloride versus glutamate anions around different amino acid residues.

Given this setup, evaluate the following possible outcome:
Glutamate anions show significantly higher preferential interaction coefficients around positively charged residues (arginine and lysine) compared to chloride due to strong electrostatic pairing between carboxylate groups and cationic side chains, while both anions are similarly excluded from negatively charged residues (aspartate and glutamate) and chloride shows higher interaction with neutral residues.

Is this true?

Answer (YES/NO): NO